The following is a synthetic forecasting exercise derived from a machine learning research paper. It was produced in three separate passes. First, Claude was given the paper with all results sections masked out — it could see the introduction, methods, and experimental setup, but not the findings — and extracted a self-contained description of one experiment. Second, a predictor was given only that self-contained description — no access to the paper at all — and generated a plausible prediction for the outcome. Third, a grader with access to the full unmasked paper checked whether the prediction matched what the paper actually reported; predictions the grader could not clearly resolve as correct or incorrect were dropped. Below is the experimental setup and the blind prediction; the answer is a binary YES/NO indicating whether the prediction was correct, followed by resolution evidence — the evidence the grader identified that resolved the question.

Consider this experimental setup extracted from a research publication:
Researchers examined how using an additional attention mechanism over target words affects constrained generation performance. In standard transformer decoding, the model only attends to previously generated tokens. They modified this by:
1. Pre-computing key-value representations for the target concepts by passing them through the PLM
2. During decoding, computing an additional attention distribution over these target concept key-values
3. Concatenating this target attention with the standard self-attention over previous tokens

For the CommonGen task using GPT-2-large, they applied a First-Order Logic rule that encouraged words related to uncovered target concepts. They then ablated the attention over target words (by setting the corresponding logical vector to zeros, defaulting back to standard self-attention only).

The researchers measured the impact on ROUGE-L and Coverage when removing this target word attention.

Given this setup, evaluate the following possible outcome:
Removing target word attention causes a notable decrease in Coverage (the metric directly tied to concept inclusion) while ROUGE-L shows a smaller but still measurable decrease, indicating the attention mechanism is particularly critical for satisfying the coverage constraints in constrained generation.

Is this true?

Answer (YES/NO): NO